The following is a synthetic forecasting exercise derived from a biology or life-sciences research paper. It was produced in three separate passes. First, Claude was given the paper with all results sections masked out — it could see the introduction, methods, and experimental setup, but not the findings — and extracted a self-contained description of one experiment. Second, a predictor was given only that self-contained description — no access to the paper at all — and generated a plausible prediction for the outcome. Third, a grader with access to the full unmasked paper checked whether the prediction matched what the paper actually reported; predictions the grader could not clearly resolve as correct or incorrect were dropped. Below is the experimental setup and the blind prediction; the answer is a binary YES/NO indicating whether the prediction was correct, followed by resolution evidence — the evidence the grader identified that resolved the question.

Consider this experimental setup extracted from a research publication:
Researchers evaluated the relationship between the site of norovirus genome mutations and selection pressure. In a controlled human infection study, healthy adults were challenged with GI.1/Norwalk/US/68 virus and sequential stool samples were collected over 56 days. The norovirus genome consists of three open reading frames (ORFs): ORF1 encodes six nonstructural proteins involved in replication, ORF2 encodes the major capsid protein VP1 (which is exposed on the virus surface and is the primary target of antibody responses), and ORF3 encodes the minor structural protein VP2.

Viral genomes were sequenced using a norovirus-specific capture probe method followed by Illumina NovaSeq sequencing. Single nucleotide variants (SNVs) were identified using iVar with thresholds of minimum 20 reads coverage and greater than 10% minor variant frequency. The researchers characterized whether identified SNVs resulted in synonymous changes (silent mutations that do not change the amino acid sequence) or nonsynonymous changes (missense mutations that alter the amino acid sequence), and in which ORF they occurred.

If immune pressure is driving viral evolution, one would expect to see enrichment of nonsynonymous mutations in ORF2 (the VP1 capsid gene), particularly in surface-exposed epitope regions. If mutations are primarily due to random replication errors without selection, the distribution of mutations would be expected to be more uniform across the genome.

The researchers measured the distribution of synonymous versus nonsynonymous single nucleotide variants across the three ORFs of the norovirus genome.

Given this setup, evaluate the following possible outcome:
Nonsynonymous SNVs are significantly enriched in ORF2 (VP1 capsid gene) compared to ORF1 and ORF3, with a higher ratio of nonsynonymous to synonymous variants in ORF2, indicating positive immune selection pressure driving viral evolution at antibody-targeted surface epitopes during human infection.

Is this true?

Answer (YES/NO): NO